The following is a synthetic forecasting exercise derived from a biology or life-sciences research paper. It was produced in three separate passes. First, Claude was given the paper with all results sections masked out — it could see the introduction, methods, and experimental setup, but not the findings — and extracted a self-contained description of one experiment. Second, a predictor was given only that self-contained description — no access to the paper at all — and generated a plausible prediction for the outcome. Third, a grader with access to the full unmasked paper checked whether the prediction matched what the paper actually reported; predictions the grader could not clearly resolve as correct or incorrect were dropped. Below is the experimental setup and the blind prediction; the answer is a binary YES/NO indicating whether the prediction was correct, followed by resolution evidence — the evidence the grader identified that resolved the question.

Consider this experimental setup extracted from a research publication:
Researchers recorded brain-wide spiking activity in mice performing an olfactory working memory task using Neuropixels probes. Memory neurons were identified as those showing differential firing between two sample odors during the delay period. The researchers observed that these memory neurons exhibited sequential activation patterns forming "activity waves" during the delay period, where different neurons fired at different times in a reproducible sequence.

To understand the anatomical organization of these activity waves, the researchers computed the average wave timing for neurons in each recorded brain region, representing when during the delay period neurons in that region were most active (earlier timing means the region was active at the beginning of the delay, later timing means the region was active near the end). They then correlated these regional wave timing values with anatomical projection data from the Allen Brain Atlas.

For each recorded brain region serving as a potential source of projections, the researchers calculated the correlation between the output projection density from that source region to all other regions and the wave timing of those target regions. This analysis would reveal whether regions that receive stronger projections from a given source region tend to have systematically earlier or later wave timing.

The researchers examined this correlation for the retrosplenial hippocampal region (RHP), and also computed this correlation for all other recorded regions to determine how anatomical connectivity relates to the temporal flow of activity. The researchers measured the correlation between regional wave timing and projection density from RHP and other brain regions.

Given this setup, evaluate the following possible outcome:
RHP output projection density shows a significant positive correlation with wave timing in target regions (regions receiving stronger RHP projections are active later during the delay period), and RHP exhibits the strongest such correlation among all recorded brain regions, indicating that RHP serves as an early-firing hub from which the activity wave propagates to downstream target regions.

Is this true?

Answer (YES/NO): NO